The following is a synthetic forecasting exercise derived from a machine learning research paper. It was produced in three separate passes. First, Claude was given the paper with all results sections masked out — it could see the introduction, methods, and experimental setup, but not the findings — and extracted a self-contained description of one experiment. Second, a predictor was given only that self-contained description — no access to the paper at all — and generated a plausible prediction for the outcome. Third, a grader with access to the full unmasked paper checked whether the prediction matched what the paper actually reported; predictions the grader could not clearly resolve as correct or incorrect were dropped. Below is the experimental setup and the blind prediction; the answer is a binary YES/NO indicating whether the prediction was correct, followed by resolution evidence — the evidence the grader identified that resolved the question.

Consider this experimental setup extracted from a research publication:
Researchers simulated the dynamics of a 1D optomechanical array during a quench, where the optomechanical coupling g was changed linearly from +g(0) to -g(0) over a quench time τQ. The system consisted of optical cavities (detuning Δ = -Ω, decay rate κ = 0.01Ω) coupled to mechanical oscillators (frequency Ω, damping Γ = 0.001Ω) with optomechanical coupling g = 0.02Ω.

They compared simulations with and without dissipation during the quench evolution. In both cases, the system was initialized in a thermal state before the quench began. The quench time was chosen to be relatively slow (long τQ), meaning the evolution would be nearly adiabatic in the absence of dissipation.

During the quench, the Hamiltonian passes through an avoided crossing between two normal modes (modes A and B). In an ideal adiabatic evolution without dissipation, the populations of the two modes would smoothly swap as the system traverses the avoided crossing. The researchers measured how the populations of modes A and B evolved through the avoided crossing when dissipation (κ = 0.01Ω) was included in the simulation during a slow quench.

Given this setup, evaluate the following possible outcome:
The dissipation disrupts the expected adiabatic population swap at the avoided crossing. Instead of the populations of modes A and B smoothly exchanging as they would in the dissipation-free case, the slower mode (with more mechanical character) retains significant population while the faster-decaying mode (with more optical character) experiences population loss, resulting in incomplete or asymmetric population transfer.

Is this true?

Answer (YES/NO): NO